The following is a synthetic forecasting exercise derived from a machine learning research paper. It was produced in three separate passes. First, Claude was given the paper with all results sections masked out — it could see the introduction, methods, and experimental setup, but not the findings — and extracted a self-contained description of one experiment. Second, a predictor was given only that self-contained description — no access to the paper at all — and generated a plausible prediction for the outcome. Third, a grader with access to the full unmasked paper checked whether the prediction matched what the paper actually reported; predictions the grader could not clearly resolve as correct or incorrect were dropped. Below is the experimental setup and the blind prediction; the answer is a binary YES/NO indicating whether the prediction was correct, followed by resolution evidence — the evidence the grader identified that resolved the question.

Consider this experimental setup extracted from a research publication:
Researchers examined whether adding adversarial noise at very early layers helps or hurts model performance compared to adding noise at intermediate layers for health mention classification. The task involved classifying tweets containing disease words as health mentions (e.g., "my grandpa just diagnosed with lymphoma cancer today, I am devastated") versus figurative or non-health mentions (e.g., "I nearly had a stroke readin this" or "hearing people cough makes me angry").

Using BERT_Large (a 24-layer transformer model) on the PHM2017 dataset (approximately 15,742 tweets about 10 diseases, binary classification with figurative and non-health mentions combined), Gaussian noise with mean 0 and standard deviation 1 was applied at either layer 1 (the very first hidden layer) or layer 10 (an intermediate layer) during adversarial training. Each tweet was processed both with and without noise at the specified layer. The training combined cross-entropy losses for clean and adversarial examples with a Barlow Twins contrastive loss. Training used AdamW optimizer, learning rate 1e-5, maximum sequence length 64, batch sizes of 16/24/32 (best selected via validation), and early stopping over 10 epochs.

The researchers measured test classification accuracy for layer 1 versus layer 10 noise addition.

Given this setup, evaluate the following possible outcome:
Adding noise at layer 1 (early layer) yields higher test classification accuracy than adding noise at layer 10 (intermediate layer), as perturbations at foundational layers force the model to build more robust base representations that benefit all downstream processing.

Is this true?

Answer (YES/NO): NO